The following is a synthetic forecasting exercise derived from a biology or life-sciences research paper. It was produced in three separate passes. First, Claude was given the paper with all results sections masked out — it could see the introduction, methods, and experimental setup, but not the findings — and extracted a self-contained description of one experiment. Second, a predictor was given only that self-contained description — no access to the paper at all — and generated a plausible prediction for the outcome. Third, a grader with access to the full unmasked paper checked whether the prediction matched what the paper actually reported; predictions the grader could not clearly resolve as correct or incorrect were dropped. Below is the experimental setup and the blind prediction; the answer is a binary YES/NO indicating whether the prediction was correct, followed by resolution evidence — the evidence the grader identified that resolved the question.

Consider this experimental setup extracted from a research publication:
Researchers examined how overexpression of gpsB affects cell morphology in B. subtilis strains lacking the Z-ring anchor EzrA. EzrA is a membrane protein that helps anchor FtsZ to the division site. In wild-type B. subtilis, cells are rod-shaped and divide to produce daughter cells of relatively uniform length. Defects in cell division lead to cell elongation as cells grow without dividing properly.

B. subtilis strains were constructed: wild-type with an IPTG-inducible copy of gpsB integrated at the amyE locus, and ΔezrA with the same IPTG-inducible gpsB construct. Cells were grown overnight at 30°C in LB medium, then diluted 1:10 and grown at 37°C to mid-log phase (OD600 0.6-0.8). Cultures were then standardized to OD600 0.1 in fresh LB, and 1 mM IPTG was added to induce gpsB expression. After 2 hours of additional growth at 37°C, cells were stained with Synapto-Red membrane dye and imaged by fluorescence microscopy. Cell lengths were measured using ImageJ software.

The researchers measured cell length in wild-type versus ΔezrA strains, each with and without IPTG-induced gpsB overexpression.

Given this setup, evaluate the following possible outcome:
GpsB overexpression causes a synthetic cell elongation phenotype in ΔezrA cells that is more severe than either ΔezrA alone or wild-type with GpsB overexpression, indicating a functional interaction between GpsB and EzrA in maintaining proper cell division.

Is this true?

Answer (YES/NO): YES